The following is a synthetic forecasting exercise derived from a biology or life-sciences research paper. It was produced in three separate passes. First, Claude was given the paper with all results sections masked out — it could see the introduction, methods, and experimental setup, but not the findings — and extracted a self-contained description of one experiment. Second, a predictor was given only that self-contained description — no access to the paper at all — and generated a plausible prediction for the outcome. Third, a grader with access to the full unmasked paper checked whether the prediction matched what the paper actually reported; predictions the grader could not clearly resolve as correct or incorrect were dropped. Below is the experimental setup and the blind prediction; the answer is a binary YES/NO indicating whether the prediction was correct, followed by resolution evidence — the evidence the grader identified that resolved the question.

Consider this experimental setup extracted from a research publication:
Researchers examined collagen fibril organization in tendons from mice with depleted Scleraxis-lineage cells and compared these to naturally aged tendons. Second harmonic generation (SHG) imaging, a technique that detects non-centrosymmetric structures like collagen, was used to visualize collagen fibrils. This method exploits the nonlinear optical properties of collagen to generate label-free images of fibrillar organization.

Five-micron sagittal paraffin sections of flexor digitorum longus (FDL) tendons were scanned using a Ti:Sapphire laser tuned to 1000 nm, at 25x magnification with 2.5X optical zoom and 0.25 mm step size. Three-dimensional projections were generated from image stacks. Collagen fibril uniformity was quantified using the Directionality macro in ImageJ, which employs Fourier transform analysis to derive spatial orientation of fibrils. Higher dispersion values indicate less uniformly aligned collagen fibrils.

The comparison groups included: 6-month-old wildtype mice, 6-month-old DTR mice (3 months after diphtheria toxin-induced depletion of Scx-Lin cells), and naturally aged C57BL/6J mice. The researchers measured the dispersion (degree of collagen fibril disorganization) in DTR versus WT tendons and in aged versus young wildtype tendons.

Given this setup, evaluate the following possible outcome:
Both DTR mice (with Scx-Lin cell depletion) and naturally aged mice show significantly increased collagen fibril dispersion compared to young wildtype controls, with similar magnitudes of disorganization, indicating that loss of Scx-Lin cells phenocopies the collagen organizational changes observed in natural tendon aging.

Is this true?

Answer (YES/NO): NO